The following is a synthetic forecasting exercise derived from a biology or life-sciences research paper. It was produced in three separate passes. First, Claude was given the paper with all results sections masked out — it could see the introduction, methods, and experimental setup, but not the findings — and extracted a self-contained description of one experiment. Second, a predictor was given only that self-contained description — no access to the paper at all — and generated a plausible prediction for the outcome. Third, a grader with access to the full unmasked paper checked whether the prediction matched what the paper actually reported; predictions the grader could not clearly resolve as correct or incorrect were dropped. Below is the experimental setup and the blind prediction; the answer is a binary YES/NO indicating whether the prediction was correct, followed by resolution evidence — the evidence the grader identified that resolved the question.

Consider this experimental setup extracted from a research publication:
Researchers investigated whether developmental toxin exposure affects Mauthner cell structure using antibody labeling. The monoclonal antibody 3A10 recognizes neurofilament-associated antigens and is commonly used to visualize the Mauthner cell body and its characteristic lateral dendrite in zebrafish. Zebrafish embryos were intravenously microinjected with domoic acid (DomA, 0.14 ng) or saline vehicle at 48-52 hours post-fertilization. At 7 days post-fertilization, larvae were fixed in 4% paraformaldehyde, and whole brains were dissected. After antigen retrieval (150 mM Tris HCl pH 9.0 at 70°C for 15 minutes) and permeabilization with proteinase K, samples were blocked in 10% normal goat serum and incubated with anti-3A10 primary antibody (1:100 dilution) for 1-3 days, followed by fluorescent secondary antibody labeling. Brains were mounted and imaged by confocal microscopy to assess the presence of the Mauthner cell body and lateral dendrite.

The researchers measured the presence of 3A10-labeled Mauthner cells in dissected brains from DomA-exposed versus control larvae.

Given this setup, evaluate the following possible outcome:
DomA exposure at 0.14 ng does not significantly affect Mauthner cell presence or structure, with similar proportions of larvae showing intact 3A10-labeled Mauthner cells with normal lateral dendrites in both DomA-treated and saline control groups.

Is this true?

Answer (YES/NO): NO